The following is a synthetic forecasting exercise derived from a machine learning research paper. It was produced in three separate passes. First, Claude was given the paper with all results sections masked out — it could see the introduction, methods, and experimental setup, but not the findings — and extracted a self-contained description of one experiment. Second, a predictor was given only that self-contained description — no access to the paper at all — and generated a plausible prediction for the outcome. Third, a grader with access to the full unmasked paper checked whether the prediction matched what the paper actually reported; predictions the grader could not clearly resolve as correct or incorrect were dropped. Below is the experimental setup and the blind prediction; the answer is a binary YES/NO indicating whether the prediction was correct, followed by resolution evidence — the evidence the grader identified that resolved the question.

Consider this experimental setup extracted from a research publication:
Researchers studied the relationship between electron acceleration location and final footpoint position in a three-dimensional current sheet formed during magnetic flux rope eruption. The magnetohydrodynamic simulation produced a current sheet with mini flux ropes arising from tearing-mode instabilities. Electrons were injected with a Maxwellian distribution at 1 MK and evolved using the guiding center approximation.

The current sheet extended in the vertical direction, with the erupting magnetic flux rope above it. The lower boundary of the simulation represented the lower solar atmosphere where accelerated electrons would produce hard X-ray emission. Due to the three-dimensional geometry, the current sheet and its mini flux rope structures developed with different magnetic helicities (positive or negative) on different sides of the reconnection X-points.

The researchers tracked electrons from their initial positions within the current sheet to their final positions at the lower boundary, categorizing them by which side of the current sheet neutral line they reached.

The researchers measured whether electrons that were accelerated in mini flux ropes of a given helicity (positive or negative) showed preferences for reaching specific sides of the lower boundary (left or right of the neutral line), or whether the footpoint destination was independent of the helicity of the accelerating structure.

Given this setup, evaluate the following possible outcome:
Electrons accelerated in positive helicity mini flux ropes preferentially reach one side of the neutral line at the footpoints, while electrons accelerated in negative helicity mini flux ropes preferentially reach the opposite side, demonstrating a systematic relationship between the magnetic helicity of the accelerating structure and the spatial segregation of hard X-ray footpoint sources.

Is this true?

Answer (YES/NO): YES